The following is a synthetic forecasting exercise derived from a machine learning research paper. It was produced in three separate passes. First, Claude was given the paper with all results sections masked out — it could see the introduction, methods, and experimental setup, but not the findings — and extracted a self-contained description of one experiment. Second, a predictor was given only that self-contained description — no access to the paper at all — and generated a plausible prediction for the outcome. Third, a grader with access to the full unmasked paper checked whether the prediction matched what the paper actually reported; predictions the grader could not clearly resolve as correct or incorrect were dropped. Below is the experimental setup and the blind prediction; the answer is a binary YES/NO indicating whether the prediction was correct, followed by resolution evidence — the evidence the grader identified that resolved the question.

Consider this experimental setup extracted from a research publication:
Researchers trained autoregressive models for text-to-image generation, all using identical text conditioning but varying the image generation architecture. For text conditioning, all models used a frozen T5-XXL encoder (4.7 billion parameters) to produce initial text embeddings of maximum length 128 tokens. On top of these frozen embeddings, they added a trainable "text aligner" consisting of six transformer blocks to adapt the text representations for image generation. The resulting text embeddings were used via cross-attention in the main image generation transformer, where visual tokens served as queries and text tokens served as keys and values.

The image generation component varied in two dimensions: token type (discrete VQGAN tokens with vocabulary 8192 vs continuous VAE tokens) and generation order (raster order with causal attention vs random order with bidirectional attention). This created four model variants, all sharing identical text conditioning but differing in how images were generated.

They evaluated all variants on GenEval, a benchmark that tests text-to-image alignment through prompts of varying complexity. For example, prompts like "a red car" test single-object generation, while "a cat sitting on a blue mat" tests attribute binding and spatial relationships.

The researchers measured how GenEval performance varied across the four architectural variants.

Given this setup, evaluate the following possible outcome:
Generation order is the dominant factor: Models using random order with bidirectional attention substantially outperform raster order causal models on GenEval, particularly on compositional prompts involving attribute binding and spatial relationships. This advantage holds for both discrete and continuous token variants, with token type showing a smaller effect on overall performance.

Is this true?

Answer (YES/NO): YES